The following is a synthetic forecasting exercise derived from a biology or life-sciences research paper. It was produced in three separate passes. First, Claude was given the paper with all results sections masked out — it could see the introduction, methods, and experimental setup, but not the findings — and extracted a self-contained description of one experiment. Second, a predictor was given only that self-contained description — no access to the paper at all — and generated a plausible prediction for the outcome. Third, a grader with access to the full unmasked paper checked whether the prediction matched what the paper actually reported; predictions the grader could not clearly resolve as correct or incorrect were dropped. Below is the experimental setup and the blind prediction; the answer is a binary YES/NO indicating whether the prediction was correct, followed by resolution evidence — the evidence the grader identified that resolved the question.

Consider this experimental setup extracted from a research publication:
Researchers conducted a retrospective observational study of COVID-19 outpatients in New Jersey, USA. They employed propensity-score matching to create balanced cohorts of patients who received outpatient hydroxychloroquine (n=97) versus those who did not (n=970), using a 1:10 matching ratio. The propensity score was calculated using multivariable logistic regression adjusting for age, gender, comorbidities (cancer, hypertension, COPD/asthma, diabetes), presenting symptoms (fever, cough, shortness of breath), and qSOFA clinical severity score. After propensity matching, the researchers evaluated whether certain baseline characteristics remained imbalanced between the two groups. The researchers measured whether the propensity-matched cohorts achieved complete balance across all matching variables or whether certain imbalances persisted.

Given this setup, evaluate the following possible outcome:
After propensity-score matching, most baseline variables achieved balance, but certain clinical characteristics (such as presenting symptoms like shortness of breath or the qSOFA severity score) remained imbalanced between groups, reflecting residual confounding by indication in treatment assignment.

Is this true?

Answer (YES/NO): NO